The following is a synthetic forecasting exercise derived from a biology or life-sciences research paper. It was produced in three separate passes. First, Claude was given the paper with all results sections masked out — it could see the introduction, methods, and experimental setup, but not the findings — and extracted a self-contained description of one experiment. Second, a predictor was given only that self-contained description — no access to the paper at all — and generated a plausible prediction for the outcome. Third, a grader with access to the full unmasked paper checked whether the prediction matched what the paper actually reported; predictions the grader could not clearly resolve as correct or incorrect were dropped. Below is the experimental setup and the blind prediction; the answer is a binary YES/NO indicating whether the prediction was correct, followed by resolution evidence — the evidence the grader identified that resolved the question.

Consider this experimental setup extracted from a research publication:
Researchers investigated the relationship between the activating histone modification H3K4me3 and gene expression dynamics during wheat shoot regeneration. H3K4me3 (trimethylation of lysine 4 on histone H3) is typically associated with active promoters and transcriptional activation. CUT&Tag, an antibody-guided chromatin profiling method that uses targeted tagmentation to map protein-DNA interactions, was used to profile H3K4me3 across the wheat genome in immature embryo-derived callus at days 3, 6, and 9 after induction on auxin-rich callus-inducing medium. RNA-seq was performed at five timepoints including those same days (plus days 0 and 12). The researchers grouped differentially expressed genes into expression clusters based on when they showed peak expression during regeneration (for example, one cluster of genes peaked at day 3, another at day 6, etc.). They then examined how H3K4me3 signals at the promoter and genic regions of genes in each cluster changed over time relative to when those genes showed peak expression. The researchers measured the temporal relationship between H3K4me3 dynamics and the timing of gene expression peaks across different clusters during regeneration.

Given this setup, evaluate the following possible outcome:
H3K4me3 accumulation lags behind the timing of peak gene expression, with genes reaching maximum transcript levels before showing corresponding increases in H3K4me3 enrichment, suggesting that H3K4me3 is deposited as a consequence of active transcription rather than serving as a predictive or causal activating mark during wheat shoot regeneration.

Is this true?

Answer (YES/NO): NO